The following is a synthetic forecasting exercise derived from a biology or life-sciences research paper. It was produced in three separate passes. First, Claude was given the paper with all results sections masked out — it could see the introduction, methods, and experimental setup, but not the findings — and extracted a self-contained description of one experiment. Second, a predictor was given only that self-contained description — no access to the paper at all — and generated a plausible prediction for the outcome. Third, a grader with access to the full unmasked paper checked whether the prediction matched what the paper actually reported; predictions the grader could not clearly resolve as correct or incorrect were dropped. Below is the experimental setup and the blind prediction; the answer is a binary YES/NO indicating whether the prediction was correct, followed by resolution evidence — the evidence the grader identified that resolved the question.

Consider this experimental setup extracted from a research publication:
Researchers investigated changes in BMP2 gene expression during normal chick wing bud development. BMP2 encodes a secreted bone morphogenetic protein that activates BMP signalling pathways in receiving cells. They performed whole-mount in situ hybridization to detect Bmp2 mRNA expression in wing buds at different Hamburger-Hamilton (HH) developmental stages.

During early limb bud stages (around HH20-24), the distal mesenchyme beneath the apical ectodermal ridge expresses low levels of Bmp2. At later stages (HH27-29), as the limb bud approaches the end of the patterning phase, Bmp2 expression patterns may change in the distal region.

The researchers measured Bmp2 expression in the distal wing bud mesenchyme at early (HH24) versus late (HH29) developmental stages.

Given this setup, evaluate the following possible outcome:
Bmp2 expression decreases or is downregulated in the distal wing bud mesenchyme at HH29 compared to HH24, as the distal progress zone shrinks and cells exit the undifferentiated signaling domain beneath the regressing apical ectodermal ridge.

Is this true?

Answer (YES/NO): NO